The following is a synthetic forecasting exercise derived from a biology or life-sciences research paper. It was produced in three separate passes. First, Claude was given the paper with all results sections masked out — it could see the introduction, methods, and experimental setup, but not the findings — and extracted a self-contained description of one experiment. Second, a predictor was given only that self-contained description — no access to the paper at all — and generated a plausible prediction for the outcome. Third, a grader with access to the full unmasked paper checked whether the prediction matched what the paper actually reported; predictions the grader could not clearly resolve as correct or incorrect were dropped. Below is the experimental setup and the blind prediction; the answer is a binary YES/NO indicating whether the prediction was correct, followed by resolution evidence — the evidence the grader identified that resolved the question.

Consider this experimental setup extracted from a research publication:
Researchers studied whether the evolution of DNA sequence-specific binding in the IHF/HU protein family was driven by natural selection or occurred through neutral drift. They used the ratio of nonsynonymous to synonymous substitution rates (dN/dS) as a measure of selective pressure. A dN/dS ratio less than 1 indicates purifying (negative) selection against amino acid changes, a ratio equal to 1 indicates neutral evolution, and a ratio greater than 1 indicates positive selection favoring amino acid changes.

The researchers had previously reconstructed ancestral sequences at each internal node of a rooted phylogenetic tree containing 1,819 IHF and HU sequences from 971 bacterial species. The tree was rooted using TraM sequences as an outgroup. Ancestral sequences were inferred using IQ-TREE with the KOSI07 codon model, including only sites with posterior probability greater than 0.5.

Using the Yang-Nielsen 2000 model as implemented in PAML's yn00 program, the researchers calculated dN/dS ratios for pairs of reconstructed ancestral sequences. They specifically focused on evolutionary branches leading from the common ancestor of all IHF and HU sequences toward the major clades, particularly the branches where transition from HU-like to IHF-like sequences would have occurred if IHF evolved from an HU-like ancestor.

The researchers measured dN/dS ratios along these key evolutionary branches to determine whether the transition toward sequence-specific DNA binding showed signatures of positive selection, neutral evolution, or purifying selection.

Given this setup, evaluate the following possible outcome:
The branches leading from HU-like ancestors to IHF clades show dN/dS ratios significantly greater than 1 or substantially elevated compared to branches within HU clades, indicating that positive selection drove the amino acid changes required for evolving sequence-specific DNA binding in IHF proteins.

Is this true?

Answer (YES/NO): YES